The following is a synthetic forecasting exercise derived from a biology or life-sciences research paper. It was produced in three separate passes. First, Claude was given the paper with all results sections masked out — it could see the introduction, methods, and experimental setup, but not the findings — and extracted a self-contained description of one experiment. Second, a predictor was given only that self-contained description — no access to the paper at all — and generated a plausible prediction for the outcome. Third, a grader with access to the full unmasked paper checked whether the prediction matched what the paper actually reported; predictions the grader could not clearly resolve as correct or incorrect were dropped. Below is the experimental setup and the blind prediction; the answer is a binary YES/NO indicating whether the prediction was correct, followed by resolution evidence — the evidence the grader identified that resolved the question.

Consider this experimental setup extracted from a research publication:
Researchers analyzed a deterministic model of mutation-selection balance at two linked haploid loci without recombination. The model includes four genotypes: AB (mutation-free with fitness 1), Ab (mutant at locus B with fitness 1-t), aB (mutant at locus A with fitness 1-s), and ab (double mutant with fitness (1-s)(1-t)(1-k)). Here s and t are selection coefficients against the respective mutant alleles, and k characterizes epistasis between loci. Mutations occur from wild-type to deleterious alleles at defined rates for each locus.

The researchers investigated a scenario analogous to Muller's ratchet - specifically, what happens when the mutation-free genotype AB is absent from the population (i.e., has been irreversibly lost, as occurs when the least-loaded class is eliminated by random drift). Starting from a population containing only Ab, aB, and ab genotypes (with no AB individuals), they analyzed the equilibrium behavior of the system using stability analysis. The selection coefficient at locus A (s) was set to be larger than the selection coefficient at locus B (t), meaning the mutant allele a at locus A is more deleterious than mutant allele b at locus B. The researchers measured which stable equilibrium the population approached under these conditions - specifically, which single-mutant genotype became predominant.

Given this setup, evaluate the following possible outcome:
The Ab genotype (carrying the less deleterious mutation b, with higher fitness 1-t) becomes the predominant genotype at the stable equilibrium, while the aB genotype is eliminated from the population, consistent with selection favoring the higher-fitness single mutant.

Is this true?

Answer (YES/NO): YES